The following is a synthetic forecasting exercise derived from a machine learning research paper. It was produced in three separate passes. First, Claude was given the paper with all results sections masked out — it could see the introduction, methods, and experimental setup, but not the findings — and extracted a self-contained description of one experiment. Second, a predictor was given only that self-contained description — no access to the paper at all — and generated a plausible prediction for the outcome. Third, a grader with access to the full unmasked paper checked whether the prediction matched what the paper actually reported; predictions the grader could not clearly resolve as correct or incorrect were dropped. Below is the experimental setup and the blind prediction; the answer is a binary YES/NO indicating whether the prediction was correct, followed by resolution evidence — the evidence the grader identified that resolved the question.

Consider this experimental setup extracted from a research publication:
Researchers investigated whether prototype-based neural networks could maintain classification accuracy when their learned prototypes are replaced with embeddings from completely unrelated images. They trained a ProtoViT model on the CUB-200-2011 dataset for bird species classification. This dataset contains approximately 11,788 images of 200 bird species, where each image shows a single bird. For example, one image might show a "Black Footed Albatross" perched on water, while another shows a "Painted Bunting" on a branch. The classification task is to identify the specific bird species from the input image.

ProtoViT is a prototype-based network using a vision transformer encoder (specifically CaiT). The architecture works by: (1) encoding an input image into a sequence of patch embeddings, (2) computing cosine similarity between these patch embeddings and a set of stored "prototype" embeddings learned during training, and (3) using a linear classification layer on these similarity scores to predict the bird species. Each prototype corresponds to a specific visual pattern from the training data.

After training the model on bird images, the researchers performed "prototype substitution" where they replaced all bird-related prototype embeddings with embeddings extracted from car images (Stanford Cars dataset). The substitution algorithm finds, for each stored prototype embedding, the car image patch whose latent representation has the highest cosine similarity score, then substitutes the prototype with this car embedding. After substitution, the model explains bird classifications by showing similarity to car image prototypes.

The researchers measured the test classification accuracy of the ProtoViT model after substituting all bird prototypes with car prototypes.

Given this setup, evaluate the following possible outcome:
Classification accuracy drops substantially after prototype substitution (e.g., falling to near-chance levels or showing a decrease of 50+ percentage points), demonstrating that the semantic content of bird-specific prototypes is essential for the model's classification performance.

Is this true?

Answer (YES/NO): NO